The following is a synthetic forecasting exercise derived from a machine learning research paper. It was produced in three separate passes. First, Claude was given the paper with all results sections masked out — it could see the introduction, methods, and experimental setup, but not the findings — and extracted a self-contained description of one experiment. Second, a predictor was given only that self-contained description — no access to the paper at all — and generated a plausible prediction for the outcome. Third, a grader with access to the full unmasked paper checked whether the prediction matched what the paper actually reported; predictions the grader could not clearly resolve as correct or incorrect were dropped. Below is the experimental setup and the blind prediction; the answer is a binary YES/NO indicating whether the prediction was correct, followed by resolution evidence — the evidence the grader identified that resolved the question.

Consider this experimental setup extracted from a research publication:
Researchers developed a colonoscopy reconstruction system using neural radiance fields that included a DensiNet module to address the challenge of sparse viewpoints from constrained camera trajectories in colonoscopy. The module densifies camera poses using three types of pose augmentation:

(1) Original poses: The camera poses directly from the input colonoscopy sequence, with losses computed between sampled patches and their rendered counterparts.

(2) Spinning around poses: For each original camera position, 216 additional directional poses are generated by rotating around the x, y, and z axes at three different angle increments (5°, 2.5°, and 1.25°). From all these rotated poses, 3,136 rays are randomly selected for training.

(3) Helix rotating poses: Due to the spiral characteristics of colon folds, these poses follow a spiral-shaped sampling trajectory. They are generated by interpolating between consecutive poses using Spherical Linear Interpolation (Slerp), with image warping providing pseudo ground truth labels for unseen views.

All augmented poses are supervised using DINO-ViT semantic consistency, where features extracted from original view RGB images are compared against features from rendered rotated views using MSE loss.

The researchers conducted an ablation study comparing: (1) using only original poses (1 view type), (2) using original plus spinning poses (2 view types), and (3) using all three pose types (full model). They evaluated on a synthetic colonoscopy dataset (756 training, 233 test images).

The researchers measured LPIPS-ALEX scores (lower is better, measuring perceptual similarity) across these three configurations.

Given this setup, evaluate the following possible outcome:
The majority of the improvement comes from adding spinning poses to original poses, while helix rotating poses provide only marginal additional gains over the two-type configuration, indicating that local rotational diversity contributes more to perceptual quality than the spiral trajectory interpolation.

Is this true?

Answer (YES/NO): NO